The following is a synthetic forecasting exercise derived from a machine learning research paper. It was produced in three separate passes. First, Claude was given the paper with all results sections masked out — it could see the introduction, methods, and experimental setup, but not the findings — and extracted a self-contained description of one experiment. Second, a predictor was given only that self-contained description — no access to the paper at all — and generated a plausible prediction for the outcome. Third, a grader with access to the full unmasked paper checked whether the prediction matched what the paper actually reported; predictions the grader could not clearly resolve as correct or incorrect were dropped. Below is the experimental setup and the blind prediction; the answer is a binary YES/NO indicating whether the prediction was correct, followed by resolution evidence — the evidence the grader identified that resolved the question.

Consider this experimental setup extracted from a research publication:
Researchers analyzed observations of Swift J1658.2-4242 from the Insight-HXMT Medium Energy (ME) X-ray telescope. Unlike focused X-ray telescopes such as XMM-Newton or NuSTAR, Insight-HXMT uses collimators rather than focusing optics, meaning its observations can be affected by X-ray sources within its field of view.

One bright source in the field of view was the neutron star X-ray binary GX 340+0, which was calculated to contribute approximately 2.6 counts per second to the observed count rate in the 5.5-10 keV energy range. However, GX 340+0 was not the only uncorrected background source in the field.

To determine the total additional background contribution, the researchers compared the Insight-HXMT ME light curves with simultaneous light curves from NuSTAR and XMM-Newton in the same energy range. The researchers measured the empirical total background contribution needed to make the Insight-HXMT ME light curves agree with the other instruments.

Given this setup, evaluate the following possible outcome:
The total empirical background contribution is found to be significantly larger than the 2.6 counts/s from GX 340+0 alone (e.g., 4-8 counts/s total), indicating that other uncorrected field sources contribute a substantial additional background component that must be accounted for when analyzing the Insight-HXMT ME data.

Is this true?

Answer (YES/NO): NO